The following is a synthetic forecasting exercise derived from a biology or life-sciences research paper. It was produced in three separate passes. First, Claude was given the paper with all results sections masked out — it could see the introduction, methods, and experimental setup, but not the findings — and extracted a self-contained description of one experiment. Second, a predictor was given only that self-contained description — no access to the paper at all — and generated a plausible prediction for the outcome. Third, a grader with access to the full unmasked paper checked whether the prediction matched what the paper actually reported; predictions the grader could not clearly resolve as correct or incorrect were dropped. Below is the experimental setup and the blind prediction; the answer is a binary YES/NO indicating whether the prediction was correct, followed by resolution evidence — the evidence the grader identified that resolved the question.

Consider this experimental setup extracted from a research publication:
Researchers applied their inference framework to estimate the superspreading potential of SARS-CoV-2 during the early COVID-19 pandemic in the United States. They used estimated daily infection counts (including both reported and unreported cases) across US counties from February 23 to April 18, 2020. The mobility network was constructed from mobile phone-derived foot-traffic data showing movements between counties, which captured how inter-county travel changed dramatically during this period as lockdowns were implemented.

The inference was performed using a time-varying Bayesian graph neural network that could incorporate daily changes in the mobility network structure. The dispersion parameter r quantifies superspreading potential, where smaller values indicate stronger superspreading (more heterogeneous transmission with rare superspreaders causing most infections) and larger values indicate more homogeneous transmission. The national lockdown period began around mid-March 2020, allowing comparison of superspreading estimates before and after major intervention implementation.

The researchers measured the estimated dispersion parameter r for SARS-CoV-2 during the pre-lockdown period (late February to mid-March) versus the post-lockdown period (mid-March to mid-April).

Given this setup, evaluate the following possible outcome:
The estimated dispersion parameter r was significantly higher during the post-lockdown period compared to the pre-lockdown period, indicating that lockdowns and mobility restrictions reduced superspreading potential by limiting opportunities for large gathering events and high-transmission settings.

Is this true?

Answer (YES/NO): YES